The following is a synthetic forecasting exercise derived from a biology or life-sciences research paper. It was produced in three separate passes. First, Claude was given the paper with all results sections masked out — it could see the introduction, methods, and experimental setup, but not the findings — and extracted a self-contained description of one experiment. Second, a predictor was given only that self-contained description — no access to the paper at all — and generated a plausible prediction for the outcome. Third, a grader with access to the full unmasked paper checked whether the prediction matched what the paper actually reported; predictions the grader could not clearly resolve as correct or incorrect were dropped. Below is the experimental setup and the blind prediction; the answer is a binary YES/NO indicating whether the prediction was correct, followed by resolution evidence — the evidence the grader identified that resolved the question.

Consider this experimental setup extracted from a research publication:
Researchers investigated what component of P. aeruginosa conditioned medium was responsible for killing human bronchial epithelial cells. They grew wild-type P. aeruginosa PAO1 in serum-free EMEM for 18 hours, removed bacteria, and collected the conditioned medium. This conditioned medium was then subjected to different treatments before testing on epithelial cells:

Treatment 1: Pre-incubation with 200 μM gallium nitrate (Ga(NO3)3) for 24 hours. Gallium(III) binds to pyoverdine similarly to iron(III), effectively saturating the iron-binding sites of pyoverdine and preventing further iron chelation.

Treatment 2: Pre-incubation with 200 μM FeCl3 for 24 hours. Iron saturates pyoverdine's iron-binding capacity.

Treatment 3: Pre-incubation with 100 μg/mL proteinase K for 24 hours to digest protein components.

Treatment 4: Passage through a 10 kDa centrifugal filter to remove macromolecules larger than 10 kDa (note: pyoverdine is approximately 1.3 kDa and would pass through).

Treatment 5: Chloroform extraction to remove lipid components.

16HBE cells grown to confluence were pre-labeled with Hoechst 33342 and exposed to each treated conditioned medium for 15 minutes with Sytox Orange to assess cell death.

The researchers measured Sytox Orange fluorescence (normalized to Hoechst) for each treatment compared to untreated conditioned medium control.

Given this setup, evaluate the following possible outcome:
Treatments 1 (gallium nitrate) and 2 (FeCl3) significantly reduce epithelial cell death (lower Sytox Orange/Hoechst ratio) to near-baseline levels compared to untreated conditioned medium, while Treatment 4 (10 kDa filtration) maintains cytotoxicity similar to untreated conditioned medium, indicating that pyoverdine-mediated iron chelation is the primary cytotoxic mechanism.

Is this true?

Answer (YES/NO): NO